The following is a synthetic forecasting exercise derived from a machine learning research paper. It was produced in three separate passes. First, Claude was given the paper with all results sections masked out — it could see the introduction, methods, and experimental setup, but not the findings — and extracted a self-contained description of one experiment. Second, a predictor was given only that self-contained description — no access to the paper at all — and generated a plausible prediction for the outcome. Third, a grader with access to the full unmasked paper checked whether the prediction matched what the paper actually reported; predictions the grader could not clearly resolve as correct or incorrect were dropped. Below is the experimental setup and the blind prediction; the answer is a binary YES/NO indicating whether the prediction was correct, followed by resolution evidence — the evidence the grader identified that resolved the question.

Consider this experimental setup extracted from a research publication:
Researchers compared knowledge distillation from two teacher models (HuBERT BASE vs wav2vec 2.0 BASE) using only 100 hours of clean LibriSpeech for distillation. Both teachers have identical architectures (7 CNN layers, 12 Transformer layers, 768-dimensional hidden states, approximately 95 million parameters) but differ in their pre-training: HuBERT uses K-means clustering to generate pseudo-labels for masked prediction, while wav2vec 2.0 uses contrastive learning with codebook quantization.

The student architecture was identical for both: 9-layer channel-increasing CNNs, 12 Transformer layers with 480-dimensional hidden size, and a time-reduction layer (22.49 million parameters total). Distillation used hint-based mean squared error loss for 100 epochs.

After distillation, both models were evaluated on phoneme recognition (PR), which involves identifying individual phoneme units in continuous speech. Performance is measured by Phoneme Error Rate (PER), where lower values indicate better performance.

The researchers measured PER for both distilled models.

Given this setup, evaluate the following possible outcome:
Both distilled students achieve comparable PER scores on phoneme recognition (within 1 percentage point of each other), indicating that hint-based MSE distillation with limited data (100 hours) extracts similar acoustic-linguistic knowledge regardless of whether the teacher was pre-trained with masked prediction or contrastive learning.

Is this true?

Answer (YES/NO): NO